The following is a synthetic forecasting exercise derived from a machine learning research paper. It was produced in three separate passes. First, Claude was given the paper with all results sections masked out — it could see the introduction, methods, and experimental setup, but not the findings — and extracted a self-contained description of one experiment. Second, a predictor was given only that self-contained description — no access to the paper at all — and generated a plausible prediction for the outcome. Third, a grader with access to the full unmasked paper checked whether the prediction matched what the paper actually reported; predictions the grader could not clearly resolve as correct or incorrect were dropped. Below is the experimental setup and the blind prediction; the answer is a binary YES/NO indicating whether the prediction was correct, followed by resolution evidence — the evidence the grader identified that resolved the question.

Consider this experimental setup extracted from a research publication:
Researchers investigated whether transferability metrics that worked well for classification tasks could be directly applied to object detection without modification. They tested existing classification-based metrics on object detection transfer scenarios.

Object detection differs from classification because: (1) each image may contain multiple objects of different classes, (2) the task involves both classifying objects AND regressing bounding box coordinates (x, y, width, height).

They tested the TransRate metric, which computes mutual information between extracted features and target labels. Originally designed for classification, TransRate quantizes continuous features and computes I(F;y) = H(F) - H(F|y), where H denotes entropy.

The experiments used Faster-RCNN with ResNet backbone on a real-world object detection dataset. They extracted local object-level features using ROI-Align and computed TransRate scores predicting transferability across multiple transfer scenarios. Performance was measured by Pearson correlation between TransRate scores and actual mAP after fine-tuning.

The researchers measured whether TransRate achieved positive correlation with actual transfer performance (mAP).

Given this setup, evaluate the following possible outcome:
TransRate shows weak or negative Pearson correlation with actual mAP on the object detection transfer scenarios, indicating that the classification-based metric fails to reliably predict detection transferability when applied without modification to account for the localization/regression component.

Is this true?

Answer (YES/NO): NO